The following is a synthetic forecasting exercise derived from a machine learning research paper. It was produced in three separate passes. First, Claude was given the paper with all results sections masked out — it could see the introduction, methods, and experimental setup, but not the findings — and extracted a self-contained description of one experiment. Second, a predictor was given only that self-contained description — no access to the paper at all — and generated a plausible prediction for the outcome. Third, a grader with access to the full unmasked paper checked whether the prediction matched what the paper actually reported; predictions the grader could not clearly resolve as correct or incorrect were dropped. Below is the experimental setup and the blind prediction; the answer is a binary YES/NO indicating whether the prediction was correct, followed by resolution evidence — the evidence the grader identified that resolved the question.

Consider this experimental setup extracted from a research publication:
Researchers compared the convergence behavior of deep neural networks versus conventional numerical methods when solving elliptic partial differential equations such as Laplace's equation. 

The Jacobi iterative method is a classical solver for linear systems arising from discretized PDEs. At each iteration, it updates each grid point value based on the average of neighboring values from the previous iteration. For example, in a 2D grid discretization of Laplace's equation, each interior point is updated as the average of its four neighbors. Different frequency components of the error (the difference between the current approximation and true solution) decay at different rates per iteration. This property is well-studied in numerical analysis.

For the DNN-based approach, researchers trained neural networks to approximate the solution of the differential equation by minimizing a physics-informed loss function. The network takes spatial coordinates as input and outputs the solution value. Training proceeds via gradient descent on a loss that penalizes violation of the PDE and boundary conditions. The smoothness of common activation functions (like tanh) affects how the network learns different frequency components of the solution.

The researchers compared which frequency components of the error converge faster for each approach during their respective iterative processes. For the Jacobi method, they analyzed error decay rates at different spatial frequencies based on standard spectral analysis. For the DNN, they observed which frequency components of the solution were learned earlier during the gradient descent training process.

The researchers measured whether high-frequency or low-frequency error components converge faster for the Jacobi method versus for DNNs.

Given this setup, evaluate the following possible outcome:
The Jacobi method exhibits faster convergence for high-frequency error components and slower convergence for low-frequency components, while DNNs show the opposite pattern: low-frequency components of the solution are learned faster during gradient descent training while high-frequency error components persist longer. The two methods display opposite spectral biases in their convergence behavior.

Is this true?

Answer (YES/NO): YES